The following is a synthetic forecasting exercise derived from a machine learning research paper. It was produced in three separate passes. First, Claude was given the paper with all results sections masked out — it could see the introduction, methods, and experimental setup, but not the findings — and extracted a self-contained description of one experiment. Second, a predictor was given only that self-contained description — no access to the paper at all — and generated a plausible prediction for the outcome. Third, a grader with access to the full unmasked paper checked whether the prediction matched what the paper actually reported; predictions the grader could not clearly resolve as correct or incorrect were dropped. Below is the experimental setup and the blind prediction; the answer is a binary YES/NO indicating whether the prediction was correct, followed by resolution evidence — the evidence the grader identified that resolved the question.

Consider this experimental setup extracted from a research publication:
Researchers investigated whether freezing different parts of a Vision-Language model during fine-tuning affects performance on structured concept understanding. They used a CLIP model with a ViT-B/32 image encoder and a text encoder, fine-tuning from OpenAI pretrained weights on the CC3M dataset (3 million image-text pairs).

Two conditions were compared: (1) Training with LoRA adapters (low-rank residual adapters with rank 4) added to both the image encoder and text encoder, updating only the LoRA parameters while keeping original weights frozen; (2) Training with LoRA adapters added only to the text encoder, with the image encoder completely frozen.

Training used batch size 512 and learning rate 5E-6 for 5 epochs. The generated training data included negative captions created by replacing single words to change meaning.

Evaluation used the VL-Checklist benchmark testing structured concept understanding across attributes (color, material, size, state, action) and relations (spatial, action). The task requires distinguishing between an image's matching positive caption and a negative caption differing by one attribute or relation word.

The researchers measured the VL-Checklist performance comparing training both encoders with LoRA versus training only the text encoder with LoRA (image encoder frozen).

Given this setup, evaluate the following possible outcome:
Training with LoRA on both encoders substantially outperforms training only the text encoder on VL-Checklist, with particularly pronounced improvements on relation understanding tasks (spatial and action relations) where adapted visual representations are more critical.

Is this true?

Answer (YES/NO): NO